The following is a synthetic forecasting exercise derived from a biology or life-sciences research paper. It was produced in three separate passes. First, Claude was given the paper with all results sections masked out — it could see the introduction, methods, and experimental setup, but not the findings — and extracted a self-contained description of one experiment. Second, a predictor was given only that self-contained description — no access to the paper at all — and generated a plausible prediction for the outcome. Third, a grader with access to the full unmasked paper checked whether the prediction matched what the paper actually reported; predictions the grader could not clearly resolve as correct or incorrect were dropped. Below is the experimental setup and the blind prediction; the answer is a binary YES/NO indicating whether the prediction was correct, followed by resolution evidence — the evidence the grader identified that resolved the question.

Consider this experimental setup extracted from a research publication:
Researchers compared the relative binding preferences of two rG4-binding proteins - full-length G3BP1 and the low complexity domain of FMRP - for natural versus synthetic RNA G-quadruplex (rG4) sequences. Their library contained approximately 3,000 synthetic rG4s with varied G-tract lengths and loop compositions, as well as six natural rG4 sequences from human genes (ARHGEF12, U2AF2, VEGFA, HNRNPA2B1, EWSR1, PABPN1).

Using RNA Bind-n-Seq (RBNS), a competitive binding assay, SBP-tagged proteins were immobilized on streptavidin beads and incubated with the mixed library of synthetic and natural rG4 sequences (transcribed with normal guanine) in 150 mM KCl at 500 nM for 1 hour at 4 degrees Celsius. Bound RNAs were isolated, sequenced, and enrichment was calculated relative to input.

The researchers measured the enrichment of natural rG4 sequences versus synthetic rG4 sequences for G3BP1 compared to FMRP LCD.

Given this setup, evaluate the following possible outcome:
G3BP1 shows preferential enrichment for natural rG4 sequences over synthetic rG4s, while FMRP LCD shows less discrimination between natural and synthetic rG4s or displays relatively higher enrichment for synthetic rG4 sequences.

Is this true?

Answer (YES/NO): YES